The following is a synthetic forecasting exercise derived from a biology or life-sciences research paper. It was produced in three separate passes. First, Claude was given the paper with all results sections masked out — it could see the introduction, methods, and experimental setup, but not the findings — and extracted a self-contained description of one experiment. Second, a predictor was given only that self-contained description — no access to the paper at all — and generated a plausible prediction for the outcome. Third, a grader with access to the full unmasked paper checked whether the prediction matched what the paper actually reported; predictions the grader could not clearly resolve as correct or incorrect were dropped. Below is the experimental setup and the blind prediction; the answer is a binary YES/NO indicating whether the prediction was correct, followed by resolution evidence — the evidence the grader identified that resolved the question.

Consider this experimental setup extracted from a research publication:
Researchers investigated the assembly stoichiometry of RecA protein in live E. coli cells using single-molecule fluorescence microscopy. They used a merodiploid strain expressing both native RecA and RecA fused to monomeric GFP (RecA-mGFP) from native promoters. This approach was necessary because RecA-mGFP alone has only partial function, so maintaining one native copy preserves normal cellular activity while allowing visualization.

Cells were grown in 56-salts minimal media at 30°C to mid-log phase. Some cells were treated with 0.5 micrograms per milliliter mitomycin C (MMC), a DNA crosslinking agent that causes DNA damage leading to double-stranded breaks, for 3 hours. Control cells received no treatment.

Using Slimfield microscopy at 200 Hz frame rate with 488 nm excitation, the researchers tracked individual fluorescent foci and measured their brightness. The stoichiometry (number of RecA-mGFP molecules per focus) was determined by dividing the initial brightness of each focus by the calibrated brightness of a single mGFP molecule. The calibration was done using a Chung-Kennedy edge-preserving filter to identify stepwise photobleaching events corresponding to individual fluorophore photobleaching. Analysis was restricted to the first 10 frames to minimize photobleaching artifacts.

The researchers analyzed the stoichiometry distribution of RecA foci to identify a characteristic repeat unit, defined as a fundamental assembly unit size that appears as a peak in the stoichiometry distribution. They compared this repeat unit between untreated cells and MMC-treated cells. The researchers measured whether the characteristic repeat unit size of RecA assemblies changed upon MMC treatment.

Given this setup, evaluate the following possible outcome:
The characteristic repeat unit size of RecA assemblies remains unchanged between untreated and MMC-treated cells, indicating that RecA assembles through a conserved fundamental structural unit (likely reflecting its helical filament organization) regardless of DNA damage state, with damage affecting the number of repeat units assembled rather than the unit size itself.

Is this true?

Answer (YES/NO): NO